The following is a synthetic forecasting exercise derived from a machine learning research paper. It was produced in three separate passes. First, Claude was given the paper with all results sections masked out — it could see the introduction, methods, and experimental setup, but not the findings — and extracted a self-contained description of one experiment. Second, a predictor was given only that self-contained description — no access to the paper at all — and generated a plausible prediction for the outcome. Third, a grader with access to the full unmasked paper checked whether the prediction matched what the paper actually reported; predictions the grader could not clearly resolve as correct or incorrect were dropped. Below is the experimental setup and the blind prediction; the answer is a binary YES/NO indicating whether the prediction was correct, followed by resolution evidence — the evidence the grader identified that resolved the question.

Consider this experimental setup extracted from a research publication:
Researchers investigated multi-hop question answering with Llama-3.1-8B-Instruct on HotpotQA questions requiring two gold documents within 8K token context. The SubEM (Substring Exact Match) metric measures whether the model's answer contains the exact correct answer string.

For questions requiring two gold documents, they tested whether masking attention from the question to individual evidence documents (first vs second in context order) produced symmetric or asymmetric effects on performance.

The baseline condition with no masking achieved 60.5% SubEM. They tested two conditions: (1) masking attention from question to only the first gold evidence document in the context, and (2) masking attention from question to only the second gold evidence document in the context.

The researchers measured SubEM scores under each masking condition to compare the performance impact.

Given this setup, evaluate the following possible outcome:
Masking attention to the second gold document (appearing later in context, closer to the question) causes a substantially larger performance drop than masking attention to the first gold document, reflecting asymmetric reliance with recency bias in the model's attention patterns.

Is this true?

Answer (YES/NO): YES